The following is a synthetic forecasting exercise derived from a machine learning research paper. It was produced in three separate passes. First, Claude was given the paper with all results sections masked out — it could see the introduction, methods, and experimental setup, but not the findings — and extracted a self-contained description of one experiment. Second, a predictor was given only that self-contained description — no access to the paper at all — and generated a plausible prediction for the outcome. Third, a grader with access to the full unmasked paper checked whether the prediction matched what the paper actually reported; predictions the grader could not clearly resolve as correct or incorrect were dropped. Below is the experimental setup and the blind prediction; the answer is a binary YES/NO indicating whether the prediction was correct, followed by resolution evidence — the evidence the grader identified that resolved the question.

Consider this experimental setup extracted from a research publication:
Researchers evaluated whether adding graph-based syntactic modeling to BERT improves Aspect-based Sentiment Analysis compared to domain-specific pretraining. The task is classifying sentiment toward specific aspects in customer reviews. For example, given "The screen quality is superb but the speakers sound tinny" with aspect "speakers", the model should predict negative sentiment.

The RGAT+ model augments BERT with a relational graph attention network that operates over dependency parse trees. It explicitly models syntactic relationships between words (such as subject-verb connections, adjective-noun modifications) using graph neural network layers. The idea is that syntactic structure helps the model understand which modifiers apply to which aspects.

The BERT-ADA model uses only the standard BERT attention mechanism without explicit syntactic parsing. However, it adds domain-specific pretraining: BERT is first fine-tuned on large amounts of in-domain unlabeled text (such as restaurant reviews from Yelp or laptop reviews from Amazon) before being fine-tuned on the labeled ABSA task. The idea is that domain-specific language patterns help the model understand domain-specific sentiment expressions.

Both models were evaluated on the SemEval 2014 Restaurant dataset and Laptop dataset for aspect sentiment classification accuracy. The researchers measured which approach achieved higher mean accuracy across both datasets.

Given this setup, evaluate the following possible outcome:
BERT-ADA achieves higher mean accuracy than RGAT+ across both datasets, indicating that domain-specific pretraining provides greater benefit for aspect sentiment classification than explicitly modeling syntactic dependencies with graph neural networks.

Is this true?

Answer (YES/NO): YES